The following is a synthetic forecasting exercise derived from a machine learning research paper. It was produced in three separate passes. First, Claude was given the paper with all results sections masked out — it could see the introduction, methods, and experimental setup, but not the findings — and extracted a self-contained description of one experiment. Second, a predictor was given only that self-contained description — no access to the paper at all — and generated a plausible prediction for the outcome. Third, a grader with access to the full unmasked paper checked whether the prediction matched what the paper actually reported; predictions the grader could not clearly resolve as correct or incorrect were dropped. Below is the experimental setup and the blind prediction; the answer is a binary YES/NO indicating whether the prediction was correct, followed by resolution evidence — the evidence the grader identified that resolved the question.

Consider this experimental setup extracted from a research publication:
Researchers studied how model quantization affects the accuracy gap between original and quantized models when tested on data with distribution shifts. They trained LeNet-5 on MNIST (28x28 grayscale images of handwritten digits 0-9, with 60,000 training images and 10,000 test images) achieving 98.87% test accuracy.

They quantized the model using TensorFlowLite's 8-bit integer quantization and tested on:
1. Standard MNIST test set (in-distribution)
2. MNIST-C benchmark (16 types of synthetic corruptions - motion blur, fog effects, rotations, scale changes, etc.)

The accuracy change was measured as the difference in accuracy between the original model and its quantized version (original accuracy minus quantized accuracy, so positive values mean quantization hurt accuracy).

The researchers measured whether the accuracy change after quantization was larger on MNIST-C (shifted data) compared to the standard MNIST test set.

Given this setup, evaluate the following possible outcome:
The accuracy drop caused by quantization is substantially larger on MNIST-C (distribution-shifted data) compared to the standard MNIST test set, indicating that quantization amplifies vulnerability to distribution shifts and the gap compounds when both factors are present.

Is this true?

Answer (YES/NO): YES